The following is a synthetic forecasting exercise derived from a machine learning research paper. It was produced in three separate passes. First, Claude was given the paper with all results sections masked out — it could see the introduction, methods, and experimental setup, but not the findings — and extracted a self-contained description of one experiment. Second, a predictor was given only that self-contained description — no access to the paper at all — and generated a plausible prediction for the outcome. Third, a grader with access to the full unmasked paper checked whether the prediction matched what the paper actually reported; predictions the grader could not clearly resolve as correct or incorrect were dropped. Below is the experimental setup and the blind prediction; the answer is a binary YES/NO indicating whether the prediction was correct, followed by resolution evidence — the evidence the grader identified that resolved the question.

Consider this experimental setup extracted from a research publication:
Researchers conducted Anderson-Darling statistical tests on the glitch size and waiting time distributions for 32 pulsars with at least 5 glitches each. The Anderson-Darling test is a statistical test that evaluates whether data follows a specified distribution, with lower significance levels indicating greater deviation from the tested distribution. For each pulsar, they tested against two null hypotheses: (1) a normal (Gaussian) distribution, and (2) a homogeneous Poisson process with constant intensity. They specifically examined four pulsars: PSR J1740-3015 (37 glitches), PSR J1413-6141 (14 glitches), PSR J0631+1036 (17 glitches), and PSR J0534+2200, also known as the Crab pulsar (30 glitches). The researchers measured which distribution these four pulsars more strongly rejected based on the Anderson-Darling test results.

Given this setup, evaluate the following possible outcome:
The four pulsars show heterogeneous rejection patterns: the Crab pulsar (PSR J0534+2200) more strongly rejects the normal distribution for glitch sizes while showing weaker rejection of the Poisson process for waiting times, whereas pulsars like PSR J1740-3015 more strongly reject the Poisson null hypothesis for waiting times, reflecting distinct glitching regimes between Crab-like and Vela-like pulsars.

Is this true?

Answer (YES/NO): NO